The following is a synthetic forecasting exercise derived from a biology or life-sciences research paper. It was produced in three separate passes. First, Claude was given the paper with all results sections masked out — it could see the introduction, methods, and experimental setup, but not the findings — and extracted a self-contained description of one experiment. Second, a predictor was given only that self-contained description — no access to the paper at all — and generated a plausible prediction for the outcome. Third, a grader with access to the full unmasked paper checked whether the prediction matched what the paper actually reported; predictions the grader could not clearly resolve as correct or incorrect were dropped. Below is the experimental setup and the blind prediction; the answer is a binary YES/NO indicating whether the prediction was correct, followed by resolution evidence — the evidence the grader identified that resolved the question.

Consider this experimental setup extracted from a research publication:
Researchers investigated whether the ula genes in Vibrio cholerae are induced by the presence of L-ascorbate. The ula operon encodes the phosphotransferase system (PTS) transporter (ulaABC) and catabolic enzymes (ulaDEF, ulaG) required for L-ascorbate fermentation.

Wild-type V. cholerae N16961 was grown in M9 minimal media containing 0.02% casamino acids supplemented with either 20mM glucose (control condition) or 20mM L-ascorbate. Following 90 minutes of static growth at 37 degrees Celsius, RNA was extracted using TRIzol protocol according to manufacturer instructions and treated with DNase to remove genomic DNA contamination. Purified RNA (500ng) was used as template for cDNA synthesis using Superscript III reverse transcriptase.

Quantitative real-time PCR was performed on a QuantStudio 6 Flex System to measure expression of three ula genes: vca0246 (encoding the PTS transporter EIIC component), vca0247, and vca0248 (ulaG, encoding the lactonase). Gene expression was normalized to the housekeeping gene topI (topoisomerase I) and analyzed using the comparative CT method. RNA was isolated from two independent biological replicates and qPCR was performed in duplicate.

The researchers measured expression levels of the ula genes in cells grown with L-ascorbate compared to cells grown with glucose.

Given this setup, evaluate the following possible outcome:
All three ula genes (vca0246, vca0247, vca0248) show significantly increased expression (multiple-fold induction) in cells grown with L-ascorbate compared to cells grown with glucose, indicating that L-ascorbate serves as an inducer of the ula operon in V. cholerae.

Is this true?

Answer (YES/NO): YES